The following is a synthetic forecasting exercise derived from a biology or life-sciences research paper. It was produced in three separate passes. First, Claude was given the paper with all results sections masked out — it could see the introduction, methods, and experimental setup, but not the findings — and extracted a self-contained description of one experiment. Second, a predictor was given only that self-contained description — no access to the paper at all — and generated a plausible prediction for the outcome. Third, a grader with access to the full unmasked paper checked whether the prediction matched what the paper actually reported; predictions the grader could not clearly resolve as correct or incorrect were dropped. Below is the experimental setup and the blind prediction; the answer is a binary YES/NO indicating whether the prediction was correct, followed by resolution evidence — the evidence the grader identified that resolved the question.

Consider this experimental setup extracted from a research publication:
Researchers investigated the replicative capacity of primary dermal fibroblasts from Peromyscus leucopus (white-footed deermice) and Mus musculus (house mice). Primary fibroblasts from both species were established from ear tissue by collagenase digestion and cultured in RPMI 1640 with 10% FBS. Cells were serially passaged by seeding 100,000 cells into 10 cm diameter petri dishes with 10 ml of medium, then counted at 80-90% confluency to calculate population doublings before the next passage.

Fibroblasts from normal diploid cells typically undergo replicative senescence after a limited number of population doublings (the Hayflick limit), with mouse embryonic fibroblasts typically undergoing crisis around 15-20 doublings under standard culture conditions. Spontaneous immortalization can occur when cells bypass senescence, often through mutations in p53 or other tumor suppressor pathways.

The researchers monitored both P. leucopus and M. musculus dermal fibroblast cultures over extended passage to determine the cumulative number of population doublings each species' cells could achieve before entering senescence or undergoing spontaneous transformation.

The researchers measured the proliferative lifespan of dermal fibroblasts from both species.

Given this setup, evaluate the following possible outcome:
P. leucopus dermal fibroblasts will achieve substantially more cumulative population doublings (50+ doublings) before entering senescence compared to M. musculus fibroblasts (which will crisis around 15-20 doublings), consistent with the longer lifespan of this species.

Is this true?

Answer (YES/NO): NO